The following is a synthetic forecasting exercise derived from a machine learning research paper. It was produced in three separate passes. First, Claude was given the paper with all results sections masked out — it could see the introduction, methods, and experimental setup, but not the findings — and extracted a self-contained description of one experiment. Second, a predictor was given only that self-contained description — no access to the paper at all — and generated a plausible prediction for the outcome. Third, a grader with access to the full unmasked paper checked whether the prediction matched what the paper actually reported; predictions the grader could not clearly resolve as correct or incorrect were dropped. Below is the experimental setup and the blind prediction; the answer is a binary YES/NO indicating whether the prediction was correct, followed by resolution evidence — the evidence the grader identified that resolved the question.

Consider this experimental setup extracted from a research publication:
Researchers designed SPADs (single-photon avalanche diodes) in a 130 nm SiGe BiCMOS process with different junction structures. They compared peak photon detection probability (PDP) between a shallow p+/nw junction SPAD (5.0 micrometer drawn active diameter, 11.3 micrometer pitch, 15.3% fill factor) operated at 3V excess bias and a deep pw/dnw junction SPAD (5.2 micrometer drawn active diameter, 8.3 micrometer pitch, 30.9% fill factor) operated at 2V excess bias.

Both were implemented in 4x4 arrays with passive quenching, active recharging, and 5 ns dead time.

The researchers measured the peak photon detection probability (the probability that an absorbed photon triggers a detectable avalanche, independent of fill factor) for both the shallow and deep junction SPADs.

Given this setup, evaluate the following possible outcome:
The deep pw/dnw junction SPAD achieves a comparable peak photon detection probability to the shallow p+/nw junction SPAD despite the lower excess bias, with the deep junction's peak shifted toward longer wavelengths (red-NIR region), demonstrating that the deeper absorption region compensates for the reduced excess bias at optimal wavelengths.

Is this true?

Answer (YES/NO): NO